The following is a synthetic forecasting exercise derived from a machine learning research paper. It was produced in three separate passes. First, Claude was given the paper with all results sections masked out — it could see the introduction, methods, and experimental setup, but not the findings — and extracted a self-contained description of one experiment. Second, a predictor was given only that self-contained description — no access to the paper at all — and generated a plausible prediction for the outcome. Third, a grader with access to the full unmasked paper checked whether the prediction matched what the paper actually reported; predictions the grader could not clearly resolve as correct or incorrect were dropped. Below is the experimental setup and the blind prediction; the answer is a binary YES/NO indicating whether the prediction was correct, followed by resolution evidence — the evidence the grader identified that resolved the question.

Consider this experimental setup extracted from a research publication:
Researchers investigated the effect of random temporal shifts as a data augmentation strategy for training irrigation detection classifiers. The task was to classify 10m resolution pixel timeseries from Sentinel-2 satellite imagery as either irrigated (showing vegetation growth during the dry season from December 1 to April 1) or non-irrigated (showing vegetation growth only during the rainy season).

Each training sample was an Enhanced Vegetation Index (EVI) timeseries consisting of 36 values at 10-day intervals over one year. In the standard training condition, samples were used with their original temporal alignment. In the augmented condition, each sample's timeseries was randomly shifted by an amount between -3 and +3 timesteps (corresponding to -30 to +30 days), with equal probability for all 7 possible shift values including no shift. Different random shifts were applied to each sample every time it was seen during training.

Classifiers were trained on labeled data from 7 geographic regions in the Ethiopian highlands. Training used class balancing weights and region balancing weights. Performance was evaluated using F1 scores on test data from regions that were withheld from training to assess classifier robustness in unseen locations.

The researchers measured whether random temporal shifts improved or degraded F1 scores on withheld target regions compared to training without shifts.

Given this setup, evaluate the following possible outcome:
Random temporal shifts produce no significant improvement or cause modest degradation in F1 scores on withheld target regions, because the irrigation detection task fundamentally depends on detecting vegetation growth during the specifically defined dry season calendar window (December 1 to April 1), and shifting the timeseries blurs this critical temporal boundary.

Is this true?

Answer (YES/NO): NO